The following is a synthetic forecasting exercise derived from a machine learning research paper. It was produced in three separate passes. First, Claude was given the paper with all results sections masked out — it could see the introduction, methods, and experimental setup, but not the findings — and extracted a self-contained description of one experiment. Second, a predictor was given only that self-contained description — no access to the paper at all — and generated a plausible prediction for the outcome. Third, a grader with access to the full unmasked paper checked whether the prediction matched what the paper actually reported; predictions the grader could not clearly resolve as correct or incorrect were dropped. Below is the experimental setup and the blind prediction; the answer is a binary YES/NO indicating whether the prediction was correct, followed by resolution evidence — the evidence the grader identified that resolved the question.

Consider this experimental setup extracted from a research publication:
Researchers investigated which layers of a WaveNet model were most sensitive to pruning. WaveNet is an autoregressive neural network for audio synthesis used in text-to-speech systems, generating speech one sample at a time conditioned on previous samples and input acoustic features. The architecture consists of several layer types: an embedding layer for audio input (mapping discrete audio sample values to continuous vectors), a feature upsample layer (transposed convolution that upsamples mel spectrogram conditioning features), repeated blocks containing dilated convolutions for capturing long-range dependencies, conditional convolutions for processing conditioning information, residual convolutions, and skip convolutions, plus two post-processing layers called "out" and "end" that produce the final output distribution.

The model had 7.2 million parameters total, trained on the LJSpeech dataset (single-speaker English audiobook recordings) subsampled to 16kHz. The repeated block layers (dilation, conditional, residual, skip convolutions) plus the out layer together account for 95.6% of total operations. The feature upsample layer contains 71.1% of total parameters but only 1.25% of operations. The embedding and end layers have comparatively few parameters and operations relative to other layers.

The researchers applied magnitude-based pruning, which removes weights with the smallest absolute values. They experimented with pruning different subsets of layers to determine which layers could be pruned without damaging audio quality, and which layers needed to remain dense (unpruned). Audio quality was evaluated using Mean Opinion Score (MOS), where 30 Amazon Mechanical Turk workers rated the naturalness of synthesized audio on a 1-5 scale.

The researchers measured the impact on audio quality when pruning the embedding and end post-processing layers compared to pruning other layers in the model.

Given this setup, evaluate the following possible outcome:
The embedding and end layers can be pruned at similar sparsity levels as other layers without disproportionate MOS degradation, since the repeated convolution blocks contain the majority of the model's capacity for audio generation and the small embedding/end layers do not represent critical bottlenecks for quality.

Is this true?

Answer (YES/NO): NO